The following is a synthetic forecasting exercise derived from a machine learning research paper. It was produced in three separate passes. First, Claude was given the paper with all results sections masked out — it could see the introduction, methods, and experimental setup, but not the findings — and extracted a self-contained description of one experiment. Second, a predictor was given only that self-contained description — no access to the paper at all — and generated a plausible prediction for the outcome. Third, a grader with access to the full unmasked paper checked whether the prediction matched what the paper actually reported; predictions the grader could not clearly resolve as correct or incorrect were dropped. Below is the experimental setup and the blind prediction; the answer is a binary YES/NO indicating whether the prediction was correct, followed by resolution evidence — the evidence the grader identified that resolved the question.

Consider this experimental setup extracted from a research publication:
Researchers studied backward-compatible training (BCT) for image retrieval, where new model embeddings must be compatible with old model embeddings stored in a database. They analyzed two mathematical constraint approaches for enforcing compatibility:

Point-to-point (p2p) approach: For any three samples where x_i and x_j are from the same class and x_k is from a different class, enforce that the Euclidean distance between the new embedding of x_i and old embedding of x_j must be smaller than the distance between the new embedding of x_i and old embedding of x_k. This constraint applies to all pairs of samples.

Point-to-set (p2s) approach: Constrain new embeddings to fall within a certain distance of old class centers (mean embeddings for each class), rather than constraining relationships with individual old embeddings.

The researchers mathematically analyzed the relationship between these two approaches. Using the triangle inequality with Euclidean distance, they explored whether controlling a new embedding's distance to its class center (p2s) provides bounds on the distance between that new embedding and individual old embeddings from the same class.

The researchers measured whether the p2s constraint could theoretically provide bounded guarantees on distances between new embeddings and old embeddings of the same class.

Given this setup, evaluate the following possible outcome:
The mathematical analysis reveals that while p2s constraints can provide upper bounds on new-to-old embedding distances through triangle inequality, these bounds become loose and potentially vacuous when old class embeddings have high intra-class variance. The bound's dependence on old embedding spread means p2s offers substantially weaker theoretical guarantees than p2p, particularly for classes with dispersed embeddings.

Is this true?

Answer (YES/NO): NO